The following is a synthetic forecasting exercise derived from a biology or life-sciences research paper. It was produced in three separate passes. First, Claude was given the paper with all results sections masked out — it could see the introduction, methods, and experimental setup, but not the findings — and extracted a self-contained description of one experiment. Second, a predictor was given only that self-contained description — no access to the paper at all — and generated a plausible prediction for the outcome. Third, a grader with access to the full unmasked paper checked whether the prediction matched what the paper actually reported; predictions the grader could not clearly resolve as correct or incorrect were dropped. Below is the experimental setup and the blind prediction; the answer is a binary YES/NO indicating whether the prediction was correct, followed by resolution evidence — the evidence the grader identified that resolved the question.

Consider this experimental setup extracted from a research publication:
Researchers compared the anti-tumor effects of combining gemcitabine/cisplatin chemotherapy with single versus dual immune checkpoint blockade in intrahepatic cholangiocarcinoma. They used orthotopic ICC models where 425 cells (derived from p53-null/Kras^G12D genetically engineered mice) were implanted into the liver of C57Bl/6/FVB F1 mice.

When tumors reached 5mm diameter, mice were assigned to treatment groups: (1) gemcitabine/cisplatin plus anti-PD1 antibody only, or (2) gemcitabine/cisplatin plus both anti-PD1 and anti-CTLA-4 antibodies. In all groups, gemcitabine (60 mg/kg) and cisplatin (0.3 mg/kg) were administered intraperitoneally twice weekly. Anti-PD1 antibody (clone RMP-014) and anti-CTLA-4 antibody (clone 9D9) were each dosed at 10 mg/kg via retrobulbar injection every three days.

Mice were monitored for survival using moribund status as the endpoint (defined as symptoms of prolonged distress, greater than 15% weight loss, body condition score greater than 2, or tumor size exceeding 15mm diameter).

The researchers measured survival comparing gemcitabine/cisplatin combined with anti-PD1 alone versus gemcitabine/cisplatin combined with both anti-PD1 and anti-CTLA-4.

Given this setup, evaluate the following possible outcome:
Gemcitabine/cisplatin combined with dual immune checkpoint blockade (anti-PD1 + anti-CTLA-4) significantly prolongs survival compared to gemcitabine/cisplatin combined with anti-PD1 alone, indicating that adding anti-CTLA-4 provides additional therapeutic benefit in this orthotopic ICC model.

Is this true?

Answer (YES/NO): YES